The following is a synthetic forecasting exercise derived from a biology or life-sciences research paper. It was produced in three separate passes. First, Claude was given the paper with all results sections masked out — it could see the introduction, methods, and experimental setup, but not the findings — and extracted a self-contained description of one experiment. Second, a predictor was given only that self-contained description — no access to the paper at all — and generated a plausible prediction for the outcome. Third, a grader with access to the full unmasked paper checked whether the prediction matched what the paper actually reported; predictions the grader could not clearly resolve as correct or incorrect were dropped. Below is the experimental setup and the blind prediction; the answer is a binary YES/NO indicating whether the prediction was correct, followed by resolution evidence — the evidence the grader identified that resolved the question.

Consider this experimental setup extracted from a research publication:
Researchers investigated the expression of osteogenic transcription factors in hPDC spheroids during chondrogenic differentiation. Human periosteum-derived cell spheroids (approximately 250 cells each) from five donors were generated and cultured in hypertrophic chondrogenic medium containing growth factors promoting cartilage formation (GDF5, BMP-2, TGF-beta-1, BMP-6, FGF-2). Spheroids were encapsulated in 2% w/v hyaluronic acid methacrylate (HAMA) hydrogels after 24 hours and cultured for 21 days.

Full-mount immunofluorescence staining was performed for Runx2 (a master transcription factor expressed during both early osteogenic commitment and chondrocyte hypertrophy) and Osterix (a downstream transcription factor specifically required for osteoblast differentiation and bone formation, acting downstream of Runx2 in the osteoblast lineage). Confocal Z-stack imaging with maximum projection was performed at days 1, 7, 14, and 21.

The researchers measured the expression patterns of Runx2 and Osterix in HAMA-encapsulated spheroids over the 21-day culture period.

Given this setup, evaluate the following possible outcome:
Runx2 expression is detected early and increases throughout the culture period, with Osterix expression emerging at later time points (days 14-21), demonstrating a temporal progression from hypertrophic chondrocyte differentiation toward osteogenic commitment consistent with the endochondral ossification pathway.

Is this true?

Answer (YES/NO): NO